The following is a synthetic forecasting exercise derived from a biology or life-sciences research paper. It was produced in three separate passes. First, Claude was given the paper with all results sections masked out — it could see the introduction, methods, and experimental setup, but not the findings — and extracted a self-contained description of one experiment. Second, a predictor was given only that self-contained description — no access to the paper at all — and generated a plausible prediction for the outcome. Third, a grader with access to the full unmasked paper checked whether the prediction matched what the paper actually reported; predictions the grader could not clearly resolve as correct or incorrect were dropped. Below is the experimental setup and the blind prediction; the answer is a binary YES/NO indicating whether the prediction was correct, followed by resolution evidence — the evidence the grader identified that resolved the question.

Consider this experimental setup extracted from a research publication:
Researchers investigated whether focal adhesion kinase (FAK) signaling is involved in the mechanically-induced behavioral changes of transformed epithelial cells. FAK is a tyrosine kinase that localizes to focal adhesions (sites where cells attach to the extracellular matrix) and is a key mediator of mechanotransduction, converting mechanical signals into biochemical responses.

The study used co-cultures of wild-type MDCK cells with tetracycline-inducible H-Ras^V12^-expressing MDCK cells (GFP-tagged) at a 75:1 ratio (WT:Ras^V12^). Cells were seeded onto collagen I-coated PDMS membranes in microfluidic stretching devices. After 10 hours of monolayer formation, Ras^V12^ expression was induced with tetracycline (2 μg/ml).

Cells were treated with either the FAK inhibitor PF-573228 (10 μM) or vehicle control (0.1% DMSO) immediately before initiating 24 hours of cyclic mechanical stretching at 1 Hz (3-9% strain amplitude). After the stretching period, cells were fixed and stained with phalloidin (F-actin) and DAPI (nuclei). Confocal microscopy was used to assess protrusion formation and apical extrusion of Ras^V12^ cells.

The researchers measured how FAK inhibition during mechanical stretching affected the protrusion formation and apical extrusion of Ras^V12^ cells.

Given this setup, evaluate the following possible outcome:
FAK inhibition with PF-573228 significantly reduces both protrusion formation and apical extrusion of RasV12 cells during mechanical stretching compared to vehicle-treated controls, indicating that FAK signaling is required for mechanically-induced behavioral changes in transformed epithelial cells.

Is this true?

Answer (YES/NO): NO